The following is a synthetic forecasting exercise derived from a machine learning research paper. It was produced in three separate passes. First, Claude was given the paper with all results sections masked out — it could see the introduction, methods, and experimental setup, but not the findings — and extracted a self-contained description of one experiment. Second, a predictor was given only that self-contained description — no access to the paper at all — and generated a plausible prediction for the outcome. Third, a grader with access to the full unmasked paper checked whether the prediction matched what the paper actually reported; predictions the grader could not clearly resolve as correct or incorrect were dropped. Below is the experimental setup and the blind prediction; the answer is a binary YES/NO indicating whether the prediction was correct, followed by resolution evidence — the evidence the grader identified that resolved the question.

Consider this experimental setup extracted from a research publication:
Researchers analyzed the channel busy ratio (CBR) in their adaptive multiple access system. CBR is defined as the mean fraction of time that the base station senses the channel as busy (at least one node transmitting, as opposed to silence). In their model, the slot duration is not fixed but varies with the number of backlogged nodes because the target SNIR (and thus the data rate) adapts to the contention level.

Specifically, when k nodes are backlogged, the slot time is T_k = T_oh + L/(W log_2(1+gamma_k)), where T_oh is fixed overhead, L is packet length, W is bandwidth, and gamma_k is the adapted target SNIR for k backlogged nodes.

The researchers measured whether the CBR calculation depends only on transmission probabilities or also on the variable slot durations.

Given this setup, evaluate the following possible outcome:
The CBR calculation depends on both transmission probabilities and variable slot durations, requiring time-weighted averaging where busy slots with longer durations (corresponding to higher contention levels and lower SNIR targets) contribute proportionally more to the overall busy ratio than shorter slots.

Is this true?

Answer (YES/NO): YES